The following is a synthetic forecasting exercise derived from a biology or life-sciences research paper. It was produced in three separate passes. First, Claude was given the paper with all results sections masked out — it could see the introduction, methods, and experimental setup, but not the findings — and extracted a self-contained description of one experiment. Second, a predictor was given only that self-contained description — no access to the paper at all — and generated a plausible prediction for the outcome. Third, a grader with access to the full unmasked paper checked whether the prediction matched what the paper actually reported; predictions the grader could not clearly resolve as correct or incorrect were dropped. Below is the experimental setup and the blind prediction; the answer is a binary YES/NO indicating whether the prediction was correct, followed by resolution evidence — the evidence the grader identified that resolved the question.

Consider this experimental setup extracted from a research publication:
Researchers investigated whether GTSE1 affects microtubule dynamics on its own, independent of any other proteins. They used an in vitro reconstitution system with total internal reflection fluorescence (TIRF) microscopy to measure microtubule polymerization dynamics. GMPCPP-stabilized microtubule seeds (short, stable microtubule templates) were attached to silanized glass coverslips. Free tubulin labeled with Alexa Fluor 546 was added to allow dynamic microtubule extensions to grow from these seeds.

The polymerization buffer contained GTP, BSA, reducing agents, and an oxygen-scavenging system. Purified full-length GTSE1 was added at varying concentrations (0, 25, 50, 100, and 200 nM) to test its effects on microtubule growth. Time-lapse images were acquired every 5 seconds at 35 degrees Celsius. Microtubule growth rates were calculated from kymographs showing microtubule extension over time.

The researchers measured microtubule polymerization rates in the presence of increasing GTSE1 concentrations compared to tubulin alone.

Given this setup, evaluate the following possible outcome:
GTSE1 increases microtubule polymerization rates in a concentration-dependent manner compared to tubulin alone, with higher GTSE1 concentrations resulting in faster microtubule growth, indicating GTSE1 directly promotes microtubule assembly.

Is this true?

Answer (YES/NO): NO